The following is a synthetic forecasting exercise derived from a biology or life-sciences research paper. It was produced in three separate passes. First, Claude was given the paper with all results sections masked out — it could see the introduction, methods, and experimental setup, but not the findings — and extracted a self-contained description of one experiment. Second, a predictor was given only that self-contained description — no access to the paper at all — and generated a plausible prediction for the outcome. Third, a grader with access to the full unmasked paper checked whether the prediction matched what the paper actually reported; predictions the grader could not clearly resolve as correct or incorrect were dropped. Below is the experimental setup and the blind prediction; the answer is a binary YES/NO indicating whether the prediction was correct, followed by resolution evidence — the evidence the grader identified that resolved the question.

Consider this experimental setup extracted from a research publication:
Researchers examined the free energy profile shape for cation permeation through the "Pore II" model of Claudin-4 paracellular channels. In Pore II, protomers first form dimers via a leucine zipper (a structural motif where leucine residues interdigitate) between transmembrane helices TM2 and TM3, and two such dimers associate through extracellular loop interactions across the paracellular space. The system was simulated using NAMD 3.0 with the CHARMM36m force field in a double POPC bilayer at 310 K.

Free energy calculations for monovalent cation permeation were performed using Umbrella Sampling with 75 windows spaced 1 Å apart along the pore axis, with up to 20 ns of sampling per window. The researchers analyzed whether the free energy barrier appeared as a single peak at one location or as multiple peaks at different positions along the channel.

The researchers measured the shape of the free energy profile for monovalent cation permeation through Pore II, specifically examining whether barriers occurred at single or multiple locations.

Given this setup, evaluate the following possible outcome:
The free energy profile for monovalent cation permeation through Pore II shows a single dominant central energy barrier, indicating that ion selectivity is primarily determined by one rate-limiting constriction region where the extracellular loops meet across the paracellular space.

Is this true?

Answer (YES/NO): NO